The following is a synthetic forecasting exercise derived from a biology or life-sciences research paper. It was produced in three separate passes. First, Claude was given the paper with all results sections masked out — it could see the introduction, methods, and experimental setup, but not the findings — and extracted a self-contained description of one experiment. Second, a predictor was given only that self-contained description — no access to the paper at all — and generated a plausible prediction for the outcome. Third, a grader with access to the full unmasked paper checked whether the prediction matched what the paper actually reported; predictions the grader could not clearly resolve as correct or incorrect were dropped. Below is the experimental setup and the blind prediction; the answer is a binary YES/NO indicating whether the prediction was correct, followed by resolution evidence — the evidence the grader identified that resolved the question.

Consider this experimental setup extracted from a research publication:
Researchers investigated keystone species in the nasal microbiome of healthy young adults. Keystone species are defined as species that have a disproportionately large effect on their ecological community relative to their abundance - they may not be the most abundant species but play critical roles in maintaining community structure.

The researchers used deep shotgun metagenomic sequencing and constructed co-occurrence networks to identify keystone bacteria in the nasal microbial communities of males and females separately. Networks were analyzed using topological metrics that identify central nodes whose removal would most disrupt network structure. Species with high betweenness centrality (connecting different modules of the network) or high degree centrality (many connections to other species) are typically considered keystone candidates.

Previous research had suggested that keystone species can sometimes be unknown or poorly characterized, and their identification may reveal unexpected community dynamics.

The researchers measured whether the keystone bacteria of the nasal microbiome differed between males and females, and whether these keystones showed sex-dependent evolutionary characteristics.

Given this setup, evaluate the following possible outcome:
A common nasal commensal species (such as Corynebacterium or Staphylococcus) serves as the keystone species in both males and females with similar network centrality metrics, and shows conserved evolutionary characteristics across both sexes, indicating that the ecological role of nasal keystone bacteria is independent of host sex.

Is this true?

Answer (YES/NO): NO